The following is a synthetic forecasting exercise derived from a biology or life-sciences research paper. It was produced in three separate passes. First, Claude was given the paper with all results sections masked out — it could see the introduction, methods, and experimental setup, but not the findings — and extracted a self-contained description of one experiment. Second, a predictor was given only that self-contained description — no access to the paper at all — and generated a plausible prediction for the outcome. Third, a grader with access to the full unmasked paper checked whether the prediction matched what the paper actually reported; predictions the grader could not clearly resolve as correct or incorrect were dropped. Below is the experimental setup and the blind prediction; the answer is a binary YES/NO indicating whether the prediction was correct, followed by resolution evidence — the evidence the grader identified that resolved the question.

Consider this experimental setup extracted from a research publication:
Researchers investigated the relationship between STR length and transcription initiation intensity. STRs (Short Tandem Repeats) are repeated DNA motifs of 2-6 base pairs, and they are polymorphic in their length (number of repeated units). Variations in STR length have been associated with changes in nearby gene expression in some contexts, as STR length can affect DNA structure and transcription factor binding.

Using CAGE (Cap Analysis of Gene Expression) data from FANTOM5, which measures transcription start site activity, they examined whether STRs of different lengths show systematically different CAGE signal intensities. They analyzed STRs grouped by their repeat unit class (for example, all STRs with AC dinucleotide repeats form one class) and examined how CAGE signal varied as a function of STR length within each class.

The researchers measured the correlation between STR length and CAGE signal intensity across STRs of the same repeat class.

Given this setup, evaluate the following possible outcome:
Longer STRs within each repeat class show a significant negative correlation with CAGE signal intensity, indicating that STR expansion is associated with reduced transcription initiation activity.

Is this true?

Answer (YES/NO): NO